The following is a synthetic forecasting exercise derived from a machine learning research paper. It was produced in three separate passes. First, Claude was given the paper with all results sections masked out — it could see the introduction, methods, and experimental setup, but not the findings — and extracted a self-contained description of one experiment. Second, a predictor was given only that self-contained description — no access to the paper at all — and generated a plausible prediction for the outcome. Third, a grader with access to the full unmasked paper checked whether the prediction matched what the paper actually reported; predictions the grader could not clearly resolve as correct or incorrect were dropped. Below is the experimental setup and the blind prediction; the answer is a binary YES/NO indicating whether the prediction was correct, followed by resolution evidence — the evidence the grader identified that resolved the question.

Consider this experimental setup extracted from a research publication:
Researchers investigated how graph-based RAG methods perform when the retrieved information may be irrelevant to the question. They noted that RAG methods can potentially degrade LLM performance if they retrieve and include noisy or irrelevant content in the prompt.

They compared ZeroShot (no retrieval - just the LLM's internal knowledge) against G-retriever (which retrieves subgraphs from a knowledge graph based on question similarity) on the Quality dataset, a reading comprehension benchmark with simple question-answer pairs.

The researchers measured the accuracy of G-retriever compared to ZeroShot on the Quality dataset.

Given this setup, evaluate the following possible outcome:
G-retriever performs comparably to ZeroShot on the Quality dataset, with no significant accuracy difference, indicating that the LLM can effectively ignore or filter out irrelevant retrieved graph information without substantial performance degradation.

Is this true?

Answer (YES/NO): NO